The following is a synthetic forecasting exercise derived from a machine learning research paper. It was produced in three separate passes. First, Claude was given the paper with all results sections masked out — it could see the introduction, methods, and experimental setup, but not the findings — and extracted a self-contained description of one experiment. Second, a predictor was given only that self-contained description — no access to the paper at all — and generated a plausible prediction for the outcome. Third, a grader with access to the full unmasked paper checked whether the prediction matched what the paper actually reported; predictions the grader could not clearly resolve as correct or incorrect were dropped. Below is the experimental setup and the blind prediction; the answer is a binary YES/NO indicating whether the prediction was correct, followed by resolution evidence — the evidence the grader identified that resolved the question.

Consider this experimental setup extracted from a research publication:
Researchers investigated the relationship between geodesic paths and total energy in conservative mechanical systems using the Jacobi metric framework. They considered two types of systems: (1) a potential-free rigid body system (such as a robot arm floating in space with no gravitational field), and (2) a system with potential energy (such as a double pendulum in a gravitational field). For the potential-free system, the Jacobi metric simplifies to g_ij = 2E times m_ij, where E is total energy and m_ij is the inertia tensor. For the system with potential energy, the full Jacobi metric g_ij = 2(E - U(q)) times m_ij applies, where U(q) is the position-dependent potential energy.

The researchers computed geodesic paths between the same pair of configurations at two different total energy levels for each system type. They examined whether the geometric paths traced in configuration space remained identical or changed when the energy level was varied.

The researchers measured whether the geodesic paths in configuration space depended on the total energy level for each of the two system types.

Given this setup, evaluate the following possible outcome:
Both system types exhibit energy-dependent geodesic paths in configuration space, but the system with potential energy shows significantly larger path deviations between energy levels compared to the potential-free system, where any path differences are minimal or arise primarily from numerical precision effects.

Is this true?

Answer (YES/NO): NO